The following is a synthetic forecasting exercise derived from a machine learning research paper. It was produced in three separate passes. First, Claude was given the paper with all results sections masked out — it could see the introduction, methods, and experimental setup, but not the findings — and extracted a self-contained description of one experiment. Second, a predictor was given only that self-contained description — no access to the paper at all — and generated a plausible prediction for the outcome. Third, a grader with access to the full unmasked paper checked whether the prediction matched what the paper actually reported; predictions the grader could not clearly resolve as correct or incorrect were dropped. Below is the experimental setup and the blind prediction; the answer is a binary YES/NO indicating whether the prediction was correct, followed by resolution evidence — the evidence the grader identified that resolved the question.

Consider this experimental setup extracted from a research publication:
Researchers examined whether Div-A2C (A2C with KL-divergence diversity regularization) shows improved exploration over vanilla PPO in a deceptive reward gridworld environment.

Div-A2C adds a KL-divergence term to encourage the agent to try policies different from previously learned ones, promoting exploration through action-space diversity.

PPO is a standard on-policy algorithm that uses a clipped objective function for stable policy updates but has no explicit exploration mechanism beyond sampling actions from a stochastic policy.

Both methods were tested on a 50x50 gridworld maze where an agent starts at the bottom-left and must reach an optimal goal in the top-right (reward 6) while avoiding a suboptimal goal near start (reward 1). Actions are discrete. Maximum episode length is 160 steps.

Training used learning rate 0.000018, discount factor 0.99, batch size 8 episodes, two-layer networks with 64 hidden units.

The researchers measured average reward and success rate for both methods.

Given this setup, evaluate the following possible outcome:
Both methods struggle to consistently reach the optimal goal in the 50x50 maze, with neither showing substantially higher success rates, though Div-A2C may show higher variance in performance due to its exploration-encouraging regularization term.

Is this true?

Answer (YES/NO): NO